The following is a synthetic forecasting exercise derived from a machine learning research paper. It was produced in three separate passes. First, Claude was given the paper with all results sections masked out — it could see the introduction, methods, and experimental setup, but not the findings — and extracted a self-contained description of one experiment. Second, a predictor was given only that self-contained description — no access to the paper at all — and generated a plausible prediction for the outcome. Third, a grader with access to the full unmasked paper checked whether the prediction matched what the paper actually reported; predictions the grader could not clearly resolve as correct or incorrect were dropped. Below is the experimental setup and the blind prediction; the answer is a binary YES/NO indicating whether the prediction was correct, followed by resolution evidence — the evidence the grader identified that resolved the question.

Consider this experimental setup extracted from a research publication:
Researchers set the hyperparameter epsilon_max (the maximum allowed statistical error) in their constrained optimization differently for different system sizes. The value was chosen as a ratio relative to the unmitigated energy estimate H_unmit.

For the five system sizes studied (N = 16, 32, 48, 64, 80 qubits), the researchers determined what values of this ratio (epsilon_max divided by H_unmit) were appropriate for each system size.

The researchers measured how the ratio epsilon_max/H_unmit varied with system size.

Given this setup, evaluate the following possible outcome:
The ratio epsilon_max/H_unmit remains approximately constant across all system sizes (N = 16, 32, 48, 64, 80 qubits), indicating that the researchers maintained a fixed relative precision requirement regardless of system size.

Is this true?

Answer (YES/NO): NO